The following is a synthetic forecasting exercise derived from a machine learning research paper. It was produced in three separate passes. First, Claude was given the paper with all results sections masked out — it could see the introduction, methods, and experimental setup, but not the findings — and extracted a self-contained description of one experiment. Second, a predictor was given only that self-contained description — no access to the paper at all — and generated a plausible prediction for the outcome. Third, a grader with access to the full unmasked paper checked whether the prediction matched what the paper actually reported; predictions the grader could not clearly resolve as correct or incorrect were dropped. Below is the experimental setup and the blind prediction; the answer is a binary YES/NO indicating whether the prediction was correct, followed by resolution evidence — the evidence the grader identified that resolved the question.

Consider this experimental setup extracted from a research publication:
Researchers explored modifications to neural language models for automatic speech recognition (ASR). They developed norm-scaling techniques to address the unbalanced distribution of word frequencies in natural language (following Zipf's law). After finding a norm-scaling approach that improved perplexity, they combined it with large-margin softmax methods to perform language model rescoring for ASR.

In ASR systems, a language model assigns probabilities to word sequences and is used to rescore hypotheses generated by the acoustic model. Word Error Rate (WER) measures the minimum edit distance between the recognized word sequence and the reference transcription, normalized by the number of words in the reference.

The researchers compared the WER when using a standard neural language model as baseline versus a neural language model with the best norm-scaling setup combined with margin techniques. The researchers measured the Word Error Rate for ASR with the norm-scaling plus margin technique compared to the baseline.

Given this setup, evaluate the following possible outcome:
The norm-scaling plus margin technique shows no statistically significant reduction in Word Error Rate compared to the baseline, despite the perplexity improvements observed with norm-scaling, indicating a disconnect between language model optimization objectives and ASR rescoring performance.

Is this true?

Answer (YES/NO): NO